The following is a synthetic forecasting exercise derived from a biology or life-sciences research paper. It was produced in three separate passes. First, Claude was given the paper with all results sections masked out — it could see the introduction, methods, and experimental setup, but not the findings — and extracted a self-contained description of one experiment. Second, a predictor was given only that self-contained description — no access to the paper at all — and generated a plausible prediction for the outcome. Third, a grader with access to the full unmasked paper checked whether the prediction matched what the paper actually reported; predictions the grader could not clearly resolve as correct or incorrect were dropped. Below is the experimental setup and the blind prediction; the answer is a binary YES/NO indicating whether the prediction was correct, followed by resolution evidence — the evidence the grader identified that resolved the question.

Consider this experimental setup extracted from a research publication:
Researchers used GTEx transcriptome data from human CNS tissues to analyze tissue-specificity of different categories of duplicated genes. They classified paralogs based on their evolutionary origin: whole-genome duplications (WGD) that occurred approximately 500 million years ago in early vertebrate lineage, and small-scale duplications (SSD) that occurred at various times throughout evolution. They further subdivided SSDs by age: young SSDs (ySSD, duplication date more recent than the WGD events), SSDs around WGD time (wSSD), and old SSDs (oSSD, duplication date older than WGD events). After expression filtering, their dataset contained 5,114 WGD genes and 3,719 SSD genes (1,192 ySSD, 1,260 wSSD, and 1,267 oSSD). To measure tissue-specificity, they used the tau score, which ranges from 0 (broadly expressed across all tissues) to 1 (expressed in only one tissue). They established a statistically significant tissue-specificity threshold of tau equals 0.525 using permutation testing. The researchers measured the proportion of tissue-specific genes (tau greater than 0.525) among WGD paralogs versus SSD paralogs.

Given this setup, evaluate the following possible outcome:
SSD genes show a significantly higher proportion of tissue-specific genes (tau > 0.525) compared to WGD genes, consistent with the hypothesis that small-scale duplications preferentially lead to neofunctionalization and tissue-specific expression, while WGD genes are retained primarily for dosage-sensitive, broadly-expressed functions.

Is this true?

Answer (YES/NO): YES